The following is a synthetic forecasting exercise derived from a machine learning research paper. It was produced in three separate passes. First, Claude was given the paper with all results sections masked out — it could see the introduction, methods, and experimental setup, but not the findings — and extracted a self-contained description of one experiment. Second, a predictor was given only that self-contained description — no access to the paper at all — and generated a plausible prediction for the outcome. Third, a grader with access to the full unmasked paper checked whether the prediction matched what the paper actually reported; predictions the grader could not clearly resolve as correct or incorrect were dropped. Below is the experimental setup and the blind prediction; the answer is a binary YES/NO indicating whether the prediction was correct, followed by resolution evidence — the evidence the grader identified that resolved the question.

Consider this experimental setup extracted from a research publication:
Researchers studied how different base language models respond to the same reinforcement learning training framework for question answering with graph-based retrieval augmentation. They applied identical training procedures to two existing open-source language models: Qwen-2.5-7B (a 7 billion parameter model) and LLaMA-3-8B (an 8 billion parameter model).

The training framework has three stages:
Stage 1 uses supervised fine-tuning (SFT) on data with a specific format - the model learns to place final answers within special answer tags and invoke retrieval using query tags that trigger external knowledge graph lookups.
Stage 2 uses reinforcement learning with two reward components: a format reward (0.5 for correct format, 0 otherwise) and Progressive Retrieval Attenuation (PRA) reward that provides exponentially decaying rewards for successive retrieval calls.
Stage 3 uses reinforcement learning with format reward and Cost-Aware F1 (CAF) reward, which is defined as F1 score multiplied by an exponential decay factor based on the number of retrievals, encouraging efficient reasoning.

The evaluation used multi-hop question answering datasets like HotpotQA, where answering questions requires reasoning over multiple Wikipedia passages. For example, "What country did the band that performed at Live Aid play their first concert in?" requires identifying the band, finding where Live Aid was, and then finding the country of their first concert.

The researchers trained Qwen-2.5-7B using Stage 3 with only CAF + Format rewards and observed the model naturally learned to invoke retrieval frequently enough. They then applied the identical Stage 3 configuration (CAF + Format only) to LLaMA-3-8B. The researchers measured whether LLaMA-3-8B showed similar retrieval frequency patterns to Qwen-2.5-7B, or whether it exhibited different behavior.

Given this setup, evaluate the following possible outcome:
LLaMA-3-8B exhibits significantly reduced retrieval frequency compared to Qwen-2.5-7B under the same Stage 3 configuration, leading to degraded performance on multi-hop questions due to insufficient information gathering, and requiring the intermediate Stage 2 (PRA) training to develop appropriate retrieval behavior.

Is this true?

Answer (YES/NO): NO